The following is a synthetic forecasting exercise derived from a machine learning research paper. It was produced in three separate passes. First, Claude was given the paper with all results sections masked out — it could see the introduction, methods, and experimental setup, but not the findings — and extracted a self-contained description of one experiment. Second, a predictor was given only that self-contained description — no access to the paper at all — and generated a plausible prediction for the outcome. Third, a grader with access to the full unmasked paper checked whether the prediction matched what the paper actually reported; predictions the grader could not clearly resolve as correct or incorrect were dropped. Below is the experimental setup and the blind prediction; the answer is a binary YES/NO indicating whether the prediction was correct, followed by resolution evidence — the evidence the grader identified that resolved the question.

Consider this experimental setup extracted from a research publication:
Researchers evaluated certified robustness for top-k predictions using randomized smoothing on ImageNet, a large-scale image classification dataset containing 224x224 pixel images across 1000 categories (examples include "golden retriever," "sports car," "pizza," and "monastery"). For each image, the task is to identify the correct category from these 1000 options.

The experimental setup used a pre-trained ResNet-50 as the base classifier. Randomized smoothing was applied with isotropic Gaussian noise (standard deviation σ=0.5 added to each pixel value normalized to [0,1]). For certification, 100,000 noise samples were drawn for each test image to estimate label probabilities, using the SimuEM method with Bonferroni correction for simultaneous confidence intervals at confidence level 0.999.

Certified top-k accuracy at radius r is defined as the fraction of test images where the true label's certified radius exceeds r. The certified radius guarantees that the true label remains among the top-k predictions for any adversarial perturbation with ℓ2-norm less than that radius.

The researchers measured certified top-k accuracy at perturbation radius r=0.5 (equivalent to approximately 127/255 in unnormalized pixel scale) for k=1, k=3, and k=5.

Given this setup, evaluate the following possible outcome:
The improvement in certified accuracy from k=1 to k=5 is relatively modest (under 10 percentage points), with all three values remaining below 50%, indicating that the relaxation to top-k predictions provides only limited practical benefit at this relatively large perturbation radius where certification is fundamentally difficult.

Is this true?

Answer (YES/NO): NO